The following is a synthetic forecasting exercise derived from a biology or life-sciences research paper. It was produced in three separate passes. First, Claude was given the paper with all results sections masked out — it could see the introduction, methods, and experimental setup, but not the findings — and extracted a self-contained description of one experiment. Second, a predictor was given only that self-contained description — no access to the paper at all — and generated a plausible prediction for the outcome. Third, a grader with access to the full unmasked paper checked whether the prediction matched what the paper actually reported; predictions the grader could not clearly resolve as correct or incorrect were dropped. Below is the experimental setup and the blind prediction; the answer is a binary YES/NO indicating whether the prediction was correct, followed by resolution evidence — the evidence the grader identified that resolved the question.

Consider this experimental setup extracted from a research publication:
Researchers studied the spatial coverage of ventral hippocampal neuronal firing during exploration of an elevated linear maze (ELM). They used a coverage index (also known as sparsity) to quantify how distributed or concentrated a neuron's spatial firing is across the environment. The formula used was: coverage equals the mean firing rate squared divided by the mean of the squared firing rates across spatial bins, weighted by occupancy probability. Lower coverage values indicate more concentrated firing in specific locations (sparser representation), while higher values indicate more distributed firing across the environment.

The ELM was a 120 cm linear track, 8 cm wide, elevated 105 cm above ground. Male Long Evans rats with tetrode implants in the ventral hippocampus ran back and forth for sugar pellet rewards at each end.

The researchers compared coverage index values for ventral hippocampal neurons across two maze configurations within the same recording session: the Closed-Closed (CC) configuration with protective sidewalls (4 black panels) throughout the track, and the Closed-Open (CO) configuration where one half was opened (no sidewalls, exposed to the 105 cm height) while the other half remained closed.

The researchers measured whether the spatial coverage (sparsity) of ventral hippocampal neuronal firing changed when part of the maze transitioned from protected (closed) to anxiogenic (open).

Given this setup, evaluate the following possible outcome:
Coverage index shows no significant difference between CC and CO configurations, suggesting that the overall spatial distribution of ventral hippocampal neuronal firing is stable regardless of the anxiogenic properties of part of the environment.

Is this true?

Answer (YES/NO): NO